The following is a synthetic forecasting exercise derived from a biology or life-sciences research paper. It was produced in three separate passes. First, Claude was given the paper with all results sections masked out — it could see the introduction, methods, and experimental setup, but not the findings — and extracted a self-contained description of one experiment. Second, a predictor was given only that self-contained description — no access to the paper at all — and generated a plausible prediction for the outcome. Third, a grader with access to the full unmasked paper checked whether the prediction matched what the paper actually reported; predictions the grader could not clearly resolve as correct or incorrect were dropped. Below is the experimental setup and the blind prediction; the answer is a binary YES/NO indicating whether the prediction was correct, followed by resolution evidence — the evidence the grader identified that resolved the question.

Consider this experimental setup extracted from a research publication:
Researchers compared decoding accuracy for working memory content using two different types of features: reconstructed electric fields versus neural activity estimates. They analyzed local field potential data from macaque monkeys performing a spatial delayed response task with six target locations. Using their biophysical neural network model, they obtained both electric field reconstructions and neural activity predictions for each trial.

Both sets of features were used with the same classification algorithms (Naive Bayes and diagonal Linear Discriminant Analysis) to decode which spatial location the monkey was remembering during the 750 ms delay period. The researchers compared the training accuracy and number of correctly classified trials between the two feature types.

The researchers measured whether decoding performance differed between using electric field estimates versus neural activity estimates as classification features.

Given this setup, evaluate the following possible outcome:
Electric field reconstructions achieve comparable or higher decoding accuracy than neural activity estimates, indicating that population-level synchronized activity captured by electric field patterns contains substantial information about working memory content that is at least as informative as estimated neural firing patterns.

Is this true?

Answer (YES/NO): YES